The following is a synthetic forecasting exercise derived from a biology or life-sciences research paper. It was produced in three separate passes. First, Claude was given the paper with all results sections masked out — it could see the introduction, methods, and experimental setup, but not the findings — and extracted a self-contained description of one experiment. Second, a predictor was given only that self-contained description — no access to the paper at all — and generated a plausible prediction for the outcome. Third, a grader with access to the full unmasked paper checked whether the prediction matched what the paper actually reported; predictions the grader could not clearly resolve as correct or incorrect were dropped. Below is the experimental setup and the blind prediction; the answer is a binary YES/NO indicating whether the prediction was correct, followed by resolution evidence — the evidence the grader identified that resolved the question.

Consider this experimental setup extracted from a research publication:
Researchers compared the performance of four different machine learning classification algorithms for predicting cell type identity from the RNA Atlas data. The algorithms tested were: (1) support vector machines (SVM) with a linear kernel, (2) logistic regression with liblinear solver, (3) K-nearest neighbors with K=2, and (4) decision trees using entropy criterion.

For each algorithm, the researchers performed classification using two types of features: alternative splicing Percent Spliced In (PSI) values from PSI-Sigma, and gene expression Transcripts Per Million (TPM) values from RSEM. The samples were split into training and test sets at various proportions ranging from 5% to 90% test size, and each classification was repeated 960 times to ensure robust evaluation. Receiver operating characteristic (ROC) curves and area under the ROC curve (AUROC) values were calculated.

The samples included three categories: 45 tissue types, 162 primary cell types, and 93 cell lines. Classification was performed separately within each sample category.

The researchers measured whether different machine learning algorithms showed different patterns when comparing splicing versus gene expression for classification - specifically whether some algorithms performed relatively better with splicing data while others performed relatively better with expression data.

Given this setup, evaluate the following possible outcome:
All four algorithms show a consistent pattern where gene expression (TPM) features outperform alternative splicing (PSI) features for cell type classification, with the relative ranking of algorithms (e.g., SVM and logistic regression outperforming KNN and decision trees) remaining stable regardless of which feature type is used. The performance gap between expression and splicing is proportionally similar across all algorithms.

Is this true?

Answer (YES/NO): NO